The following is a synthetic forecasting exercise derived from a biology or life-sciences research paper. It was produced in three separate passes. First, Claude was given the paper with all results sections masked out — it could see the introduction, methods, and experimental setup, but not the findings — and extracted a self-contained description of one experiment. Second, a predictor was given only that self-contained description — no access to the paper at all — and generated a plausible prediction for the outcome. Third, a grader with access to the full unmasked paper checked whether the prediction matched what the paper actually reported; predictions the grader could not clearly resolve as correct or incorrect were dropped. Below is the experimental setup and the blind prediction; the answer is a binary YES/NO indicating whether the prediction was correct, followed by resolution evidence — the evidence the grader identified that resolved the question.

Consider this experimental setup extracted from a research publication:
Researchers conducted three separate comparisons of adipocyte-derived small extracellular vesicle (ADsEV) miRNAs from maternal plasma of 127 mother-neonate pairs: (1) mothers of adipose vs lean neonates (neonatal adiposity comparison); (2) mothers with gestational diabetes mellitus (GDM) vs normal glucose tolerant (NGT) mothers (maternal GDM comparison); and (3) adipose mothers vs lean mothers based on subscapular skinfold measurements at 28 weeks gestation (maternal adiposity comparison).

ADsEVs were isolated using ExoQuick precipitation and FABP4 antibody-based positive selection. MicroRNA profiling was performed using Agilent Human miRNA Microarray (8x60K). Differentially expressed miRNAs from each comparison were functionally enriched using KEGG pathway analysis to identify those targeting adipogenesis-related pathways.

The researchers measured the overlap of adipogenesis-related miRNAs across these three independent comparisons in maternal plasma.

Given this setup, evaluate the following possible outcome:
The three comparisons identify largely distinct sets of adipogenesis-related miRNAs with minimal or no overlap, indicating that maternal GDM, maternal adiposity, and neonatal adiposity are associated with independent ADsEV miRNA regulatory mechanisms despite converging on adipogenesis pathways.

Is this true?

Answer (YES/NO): NO